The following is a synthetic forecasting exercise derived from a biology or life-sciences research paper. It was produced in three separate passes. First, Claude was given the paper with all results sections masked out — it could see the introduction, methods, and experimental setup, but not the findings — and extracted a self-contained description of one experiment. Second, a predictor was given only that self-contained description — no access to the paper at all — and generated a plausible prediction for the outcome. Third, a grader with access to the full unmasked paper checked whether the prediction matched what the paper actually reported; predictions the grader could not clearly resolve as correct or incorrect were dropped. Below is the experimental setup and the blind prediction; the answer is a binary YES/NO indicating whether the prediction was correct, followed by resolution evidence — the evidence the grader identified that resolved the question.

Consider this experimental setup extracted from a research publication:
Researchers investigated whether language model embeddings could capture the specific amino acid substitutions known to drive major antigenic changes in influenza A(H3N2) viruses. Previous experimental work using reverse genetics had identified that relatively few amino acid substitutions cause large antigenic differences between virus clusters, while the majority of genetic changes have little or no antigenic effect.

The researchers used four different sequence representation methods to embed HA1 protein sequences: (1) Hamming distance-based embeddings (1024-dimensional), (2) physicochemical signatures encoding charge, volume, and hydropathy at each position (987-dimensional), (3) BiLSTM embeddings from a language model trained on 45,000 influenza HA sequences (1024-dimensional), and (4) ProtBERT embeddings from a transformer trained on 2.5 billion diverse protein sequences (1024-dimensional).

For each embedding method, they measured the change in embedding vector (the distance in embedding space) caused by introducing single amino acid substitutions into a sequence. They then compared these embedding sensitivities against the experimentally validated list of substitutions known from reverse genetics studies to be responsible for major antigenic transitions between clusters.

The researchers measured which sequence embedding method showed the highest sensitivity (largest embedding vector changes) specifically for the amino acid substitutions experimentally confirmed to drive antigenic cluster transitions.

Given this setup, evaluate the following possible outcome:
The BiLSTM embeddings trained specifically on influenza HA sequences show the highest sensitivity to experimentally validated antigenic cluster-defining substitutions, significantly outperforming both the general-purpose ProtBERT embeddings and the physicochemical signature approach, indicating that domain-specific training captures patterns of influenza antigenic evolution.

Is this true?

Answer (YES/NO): NO